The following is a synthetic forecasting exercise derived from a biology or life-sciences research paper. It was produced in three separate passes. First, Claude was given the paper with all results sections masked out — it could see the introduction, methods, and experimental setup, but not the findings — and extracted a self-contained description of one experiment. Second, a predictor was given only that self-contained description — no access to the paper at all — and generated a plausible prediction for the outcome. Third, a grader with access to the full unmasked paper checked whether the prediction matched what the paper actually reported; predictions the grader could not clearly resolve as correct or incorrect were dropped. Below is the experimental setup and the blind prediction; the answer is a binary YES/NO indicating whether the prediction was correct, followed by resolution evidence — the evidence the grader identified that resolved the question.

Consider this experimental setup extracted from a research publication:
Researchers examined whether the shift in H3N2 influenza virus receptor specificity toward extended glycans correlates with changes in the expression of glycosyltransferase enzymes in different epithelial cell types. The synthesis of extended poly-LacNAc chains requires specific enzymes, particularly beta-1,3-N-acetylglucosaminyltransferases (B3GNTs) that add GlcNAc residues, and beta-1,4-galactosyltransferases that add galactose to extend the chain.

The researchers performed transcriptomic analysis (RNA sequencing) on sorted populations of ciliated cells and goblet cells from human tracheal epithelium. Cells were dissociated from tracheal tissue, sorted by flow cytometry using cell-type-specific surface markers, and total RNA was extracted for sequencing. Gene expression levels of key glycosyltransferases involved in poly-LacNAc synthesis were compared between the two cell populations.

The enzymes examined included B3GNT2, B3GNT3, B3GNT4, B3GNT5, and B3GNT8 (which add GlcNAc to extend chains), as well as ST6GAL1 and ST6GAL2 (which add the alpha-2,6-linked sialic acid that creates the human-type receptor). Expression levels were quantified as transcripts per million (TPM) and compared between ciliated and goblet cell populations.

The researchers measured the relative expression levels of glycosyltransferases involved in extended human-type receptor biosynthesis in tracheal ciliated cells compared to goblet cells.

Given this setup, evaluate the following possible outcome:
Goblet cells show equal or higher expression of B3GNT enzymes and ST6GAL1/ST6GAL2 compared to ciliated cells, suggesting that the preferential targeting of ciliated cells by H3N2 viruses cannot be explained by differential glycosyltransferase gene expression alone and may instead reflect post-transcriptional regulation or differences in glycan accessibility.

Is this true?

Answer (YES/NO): NO